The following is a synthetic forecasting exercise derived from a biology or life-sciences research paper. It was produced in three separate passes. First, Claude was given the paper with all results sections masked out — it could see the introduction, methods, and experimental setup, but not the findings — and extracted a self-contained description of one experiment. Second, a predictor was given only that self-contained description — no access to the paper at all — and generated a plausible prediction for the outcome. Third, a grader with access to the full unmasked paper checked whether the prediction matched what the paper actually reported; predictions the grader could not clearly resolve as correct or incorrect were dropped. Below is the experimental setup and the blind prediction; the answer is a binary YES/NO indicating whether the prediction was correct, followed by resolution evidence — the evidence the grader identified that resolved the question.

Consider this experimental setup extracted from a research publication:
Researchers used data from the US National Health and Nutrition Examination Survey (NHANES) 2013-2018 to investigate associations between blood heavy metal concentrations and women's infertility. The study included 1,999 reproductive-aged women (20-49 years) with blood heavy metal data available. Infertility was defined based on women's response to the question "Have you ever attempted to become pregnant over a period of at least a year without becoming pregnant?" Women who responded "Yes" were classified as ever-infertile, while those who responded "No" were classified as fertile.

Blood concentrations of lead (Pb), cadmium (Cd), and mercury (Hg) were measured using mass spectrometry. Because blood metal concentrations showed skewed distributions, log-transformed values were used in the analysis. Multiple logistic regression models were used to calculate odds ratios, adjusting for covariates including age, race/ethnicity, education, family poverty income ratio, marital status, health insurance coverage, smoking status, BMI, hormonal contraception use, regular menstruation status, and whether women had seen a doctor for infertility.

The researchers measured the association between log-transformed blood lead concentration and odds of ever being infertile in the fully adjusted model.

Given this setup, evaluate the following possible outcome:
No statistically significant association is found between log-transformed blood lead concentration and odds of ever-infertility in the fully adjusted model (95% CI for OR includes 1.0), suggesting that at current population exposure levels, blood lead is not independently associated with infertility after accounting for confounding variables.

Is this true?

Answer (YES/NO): NO